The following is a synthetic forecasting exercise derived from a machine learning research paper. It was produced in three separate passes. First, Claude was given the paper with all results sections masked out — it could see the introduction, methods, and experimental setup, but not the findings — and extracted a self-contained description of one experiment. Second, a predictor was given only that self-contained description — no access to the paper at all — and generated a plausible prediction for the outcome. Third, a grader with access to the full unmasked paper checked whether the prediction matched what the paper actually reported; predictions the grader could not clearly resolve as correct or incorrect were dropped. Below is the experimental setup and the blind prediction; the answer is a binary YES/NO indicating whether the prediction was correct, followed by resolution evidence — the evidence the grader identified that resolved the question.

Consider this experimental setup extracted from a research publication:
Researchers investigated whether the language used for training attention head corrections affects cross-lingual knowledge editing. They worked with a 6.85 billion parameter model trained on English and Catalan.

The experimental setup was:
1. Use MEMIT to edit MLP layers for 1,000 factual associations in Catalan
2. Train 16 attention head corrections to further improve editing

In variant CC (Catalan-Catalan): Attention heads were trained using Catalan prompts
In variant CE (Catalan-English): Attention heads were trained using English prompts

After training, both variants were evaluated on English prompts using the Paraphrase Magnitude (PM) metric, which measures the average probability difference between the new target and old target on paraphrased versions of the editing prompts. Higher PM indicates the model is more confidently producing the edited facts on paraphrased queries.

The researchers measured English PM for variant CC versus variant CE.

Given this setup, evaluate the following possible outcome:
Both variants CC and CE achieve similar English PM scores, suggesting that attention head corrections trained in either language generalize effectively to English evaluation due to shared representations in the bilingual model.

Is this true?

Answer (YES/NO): NO